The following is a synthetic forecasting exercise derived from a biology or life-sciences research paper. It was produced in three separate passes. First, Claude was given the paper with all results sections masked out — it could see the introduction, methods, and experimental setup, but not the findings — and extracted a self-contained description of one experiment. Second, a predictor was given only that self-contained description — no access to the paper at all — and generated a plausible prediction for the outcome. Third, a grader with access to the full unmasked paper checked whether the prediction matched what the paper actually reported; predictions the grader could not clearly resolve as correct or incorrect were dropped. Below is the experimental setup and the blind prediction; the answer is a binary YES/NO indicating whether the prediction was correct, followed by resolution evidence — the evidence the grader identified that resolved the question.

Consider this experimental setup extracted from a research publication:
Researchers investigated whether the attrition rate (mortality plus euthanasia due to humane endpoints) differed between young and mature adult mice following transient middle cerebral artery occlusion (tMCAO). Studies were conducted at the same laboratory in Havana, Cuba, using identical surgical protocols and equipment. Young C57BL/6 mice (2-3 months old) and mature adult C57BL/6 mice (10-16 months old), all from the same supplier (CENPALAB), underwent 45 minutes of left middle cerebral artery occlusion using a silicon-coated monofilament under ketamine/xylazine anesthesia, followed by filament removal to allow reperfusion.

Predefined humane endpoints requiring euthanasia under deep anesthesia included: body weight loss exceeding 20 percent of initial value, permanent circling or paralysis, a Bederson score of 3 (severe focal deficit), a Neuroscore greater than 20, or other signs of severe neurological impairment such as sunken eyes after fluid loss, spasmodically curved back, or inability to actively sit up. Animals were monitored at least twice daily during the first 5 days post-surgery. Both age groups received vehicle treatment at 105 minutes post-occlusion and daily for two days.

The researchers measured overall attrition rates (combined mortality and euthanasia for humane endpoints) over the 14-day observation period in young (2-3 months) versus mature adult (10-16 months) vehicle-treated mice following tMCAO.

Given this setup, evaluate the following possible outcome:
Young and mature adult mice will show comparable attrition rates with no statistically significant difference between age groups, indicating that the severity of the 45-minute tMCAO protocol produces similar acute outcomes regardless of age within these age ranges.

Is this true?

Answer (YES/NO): NO